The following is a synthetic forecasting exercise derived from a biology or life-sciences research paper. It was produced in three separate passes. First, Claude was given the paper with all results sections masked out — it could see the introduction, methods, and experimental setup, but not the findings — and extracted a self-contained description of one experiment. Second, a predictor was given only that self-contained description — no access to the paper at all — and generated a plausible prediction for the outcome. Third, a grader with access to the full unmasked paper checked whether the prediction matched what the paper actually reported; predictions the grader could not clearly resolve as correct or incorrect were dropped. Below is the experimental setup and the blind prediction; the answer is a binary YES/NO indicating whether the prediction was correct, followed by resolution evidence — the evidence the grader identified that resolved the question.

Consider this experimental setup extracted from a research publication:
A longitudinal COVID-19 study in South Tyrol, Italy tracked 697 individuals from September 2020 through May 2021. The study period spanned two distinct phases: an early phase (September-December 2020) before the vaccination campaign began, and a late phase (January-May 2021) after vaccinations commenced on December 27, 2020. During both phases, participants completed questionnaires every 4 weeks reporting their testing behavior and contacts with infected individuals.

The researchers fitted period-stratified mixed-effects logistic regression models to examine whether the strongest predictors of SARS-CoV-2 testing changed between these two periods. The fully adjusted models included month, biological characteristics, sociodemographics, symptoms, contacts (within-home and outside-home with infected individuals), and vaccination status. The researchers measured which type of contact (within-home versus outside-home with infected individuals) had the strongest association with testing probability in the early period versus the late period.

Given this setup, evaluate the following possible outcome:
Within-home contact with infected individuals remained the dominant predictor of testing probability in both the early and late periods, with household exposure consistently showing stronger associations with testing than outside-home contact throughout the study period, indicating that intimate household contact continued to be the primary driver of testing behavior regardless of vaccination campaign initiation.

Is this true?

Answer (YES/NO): NO